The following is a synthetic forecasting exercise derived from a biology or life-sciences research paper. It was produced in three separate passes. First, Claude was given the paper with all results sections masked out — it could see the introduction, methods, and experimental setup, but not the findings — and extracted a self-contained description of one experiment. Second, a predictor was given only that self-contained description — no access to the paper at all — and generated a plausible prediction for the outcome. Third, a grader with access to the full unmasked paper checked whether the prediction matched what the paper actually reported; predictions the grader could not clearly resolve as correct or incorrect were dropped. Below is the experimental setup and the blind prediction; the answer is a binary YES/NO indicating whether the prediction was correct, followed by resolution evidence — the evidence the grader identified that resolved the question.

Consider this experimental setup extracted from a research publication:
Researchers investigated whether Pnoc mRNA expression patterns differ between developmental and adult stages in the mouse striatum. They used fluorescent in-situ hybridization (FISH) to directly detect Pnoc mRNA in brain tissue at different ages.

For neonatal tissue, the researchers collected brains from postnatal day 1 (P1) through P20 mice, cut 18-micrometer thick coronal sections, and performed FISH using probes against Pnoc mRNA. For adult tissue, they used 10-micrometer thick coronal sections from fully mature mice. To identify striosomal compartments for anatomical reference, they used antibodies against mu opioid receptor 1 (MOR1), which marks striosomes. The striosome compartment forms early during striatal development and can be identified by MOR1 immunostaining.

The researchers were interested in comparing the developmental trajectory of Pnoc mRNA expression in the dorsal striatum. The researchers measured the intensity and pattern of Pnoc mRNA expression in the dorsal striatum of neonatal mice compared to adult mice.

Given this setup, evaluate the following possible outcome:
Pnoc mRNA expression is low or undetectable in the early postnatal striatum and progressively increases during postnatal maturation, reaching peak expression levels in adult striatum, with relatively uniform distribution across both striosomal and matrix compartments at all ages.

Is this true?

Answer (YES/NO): NO